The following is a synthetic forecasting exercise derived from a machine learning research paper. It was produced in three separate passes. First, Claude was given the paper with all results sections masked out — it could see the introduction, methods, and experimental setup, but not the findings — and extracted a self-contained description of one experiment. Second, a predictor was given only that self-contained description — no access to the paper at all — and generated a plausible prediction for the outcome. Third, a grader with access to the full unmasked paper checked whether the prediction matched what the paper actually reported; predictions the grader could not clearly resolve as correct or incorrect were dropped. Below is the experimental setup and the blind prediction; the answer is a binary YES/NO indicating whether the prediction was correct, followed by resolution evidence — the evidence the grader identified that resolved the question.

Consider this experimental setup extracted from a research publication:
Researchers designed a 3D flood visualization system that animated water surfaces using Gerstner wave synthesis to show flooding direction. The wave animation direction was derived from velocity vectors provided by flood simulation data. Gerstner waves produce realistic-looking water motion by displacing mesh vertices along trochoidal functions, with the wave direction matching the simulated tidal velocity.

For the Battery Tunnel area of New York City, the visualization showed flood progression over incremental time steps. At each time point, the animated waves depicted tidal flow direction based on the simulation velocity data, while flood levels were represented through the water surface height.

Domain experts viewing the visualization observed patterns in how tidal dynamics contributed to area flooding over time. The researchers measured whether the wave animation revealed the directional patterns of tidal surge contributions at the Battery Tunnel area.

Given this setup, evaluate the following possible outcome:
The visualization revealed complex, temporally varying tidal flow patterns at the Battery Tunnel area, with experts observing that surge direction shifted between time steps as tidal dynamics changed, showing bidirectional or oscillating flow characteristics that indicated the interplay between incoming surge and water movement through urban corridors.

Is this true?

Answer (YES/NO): NO